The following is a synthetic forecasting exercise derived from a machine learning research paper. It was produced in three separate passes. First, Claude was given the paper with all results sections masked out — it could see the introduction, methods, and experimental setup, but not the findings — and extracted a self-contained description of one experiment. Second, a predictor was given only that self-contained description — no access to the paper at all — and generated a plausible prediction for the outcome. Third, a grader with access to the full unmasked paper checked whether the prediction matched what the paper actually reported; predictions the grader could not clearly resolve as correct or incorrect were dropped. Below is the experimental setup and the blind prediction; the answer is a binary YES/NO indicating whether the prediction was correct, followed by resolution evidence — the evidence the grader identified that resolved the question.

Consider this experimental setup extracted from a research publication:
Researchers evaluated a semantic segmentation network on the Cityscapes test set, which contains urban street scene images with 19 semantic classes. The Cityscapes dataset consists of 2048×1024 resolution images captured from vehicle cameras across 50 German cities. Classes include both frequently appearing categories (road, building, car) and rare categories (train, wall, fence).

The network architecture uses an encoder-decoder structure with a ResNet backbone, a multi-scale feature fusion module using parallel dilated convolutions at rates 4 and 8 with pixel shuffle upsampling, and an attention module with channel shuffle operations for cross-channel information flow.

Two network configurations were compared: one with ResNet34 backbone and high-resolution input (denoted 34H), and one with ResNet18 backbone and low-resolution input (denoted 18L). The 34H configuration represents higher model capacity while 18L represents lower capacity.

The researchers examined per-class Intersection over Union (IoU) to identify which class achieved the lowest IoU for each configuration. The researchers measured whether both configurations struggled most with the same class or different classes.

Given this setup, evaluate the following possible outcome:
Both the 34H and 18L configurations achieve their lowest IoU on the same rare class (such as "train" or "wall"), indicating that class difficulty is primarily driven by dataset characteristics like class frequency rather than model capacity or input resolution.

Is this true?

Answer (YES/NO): NO